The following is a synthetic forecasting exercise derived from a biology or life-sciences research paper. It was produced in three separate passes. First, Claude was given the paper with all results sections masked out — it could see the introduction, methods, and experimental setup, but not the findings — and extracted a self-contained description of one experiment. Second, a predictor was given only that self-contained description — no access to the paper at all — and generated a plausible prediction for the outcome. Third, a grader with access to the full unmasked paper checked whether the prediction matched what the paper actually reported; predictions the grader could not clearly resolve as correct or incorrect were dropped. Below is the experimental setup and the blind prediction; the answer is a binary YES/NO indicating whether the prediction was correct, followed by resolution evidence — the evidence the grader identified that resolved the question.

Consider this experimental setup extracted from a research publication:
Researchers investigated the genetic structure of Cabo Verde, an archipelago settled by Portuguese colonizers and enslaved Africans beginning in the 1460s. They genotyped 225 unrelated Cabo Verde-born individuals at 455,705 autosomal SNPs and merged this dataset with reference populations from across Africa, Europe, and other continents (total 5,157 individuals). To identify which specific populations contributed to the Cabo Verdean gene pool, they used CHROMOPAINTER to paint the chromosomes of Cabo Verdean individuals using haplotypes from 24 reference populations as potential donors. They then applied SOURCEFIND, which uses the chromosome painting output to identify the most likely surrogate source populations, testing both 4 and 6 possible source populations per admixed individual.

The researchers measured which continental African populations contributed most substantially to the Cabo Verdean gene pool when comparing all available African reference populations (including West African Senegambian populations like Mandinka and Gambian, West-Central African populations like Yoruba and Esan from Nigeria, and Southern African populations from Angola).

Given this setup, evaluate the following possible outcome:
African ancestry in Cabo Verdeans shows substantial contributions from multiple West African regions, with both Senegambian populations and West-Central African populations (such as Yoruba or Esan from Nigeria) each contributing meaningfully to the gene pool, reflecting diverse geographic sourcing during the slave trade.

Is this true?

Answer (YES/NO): NO